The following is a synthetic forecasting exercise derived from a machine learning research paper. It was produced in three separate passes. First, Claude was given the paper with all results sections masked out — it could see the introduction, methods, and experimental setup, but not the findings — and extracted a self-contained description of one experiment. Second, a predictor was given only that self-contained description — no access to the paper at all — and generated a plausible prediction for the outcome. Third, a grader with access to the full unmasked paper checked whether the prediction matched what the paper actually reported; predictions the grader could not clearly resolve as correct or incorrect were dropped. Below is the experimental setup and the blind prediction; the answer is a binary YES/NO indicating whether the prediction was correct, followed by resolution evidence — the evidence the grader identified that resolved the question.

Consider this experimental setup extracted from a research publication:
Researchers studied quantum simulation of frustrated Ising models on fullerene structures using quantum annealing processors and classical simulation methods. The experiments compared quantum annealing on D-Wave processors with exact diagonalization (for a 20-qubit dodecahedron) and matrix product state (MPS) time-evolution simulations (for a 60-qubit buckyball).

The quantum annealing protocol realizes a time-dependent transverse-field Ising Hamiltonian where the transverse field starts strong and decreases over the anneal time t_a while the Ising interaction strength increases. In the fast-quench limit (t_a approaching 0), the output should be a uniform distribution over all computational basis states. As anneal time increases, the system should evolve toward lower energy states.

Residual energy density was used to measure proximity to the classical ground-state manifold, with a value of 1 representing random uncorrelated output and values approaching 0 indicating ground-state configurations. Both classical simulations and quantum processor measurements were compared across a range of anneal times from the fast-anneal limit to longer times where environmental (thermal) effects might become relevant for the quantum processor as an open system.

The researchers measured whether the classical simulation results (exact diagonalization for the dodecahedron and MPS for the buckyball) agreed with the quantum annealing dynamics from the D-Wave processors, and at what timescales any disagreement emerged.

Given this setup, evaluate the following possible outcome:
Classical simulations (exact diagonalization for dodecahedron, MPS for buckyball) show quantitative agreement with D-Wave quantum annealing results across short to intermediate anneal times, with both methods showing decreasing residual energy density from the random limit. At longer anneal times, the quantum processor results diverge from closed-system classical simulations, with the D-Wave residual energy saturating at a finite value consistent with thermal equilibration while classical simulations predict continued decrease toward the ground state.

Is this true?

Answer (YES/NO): YES